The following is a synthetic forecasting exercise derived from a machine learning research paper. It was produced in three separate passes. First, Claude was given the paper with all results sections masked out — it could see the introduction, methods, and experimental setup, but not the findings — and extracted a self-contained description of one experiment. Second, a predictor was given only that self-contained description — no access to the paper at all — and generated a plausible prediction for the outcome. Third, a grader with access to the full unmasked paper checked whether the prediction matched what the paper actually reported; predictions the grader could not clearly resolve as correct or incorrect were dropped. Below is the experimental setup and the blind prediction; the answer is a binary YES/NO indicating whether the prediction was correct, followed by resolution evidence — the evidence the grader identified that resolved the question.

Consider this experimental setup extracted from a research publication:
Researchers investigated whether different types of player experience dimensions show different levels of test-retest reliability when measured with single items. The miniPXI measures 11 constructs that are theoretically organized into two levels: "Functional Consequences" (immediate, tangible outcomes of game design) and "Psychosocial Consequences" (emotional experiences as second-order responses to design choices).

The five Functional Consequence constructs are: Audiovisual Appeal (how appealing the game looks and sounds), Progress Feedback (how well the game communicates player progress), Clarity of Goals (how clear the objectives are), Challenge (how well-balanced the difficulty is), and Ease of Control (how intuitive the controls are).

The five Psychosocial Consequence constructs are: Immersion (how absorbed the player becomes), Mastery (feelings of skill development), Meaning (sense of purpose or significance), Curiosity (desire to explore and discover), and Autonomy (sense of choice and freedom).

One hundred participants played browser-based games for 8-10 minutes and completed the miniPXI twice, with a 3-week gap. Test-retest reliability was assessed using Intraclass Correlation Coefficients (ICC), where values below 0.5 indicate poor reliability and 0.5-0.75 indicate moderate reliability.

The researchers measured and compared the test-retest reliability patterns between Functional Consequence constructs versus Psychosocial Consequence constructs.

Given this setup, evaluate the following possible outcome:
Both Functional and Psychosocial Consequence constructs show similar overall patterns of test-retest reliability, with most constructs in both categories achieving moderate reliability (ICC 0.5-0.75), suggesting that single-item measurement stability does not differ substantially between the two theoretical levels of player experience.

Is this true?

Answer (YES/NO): YES